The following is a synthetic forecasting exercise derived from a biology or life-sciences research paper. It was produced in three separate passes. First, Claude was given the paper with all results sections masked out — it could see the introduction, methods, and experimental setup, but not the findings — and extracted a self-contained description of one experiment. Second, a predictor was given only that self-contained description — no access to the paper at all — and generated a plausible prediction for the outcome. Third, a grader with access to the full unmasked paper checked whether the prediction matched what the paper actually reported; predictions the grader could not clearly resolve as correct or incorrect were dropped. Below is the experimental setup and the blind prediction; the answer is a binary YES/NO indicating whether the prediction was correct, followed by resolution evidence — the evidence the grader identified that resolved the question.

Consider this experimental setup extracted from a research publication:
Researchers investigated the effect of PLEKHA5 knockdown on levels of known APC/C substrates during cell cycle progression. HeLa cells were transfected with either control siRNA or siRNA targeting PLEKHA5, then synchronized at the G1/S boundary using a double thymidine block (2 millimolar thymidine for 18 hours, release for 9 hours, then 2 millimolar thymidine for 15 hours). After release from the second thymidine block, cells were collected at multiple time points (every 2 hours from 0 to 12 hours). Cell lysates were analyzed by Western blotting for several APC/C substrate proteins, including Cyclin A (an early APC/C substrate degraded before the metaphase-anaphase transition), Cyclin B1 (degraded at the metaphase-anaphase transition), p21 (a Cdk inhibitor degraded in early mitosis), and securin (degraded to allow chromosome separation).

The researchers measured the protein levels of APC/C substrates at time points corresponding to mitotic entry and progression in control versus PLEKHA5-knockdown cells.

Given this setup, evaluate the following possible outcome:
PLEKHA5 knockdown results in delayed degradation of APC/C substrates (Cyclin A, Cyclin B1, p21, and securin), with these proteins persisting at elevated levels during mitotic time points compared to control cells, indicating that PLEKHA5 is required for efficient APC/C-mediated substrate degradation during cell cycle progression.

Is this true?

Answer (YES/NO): YES